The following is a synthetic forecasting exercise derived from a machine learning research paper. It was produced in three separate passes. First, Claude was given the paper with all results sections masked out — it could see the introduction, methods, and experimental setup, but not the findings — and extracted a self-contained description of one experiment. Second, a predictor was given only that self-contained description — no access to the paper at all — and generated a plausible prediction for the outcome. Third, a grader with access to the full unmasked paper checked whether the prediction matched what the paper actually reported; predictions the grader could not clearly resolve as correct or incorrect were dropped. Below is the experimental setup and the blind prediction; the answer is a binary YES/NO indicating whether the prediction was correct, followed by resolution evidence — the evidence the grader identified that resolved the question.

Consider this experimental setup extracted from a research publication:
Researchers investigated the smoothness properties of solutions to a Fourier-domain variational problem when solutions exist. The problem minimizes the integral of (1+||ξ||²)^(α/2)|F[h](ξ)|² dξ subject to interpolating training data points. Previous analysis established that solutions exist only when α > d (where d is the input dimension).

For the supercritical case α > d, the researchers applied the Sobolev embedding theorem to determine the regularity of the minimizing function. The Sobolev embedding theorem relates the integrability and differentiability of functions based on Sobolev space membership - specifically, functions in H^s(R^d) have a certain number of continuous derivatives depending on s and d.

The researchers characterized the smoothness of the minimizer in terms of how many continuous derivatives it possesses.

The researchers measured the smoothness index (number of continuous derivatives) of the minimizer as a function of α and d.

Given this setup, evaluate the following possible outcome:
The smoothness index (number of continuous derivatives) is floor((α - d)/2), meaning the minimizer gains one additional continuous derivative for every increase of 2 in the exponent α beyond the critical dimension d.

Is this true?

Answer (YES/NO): NO